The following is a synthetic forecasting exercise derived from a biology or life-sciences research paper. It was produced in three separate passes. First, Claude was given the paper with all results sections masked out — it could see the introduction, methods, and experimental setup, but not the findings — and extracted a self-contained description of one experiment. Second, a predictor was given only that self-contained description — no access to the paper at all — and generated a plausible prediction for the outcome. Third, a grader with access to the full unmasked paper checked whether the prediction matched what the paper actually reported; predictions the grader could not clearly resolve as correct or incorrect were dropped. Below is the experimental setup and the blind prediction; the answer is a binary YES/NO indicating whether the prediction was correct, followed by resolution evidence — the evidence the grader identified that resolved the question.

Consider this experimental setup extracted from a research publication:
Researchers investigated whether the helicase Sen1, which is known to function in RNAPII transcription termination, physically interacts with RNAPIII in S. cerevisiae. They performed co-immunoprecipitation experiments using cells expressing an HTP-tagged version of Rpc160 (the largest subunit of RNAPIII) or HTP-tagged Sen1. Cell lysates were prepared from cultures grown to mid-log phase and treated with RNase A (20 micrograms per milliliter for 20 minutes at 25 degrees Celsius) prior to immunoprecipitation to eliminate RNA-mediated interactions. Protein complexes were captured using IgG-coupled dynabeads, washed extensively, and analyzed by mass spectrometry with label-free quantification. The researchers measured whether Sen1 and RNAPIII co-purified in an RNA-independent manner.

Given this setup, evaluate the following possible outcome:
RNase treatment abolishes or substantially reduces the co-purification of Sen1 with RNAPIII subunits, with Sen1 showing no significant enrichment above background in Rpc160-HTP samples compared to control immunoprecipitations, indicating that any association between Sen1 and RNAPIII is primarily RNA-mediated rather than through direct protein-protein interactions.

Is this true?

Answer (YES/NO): NO